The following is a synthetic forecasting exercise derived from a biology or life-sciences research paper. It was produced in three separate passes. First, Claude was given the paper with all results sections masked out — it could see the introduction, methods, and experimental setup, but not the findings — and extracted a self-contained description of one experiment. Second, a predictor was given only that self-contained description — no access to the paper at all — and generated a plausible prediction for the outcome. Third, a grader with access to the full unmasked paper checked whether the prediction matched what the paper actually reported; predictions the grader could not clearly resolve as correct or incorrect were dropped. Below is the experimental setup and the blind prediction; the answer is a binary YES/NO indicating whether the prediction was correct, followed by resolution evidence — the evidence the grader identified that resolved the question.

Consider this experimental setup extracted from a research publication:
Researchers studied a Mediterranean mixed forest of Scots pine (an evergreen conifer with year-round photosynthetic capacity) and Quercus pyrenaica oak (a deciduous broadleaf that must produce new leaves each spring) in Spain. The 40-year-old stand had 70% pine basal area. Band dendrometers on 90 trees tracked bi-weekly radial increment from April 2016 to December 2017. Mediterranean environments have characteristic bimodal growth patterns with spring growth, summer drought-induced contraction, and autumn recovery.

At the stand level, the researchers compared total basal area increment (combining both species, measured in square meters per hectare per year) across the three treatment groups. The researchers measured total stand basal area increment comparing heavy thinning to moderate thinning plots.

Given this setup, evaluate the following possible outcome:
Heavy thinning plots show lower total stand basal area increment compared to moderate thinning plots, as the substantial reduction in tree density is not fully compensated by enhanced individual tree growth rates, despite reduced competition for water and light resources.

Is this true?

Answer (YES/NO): NO